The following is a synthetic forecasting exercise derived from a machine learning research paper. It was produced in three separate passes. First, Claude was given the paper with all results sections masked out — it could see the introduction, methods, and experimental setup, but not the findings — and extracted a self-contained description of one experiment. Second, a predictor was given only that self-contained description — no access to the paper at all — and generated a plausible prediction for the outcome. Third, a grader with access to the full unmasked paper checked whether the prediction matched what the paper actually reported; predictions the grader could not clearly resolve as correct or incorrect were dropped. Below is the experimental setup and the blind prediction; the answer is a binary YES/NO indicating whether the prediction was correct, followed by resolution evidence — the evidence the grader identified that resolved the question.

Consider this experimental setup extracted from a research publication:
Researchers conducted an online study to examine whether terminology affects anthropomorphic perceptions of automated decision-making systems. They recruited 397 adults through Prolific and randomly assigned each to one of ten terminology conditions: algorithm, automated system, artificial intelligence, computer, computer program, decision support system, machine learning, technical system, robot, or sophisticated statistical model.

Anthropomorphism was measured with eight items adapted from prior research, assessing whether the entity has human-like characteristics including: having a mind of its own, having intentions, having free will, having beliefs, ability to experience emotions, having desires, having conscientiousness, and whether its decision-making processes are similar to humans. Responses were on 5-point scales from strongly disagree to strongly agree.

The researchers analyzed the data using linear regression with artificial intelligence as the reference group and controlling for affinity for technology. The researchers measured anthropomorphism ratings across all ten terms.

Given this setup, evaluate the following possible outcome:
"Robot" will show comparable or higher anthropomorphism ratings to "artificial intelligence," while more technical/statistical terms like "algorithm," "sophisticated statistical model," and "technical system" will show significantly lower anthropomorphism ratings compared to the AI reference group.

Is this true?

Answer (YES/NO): NO